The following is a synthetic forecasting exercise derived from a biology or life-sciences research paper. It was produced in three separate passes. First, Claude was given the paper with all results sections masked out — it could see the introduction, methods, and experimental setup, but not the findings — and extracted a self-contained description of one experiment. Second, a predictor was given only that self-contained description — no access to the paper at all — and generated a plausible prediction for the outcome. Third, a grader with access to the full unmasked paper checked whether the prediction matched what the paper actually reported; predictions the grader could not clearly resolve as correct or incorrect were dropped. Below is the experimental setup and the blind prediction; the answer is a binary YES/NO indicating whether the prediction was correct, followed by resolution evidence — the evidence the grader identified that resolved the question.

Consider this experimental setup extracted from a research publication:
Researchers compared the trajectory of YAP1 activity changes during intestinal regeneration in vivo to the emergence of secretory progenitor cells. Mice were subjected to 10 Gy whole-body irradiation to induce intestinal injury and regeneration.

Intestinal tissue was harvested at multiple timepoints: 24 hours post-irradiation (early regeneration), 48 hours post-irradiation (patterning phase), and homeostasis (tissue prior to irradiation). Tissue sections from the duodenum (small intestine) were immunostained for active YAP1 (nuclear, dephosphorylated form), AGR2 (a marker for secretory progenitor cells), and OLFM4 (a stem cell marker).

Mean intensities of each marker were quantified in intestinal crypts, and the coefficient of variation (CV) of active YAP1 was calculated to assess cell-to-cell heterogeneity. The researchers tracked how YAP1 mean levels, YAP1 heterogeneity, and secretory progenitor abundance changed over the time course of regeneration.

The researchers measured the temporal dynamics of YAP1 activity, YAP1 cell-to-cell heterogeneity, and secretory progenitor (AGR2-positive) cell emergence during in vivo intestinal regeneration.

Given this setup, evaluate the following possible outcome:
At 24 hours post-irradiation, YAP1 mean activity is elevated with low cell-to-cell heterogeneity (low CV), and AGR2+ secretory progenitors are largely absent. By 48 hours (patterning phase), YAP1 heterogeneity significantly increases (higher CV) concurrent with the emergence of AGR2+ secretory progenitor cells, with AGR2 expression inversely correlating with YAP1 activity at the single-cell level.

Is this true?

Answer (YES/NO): NO